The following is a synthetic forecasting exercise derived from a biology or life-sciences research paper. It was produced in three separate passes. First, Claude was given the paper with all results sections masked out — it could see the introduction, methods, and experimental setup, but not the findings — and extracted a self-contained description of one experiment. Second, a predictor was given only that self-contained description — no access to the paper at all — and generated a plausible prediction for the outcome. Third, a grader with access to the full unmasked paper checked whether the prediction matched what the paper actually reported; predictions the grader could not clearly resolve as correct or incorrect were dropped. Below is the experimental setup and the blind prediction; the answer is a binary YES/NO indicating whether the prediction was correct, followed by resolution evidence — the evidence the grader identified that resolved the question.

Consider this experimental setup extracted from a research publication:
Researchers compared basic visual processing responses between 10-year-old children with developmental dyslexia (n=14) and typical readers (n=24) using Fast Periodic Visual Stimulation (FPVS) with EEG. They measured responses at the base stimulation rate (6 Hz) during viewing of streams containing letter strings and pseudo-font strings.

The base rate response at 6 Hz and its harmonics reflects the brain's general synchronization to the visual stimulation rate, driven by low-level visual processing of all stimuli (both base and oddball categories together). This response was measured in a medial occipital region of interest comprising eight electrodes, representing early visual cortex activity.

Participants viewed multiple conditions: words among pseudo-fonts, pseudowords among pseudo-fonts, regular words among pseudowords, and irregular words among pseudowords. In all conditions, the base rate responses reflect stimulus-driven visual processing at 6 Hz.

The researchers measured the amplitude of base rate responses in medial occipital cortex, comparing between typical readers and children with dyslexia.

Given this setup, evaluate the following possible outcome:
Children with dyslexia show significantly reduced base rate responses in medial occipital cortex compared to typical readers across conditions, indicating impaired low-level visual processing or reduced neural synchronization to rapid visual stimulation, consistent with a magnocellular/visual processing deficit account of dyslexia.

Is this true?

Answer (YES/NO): NO